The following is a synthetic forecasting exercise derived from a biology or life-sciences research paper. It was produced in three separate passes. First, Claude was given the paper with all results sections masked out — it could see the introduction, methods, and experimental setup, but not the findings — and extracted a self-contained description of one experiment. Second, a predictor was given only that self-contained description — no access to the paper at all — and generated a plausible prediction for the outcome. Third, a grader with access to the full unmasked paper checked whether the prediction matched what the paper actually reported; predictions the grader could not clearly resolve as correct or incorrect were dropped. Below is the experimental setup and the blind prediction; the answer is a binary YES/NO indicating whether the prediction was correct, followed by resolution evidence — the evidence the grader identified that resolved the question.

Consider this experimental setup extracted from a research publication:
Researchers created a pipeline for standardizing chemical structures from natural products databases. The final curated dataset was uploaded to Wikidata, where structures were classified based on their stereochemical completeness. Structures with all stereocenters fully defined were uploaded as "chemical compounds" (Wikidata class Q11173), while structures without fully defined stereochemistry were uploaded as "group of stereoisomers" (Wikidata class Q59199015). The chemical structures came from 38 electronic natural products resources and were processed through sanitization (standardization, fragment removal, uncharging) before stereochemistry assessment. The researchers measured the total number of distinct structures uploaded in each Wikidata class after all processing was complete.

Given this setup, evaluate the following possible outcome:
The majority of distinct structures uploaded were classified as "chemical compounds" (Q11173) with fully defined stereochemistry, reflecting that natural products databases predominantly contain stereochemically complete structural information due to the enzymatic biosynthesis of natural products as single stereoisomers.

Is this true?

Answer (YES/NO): YES